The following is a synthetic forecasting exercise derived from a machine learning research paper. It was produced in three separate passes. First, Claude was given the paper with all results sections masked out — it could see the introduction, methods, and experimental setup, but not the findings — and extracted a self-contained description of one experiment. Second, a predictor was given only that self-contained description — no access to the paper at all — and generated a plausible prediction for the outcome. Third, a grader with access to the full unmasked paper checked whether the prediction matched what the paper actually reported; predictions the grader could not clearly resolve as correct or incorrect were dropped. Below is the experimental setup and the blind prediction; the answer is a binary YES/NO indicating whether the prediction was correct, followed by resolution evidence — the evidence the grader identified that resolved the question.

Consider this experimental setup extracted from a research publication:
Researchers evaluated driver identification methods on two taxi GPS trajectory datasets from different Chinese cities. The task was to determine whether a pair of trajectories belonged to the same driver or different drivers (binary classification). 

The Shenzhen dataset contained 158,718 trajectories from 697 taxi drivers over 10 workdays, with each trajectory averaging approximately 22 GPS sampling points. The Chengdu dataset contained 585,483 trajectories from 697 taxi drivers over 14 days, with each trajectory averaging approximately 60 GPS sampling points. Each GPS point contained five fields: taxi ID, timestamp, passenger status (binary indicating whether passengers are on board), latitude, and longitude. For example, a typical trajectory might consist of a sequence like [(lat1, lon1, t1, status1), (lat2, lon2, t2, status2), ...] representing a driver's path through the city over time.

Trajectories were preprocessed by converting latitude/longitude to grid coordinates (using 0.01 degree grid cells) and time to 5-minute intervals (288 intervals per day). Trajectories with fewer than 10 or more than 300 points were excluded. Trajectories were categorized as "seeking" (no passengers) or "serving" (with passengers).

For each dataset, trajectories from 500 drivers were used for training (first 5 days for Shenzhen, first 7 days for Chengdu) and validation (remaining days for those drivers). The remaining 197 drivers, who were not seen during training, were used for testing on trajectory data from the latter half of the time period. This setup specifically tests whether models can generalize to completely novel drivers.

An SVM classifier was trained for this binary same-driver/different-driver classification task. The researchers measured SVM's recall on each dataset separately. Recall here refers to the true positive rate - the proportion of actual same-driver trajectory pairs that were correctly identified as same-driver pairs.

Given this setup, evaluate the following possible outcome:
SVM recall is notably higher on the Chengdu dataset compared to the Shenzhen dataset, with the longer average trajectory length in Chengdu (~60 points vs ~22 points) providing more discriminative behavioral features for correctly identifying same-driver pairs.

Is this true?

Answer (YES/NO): NO